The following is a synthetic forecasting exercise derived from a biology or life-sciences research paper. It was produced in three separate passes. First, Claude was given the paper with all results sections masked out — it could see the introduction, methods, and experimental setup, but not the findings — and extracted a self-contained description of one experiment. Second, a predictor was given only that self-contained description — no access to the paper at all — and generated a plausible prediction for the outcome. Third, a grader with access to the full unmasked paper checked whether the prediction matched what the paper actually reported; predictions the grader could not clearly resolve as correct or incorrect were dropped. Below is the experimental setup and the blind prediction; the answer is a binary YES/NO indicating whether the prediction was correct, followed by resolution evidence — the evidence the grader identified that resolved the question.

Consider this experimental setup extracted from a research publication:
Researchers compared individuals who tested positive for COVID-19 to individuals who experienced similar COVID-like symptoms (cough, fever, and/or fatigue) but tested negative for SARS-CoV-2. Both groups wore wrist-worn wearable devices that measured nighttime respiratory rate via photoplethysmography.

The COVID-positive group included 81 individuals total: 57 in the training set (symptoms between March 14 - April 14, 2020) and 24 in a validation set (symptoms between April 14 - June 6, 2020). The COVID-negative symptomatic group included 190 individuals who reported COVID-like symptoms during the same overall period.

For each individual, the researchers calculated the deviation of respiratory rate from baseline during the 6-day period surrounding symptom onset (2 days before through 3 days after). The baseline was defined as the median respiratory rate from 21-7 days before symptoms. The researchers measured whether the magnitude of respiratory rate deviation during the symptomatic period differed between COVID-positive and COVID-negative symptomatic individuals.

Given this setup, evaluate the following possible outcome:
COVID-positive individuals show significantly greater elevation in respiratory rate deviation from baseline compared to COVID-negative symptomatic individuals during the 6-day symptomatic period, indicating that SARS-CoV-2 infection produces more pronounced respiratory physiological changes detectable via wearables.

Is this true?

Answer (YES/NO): YES